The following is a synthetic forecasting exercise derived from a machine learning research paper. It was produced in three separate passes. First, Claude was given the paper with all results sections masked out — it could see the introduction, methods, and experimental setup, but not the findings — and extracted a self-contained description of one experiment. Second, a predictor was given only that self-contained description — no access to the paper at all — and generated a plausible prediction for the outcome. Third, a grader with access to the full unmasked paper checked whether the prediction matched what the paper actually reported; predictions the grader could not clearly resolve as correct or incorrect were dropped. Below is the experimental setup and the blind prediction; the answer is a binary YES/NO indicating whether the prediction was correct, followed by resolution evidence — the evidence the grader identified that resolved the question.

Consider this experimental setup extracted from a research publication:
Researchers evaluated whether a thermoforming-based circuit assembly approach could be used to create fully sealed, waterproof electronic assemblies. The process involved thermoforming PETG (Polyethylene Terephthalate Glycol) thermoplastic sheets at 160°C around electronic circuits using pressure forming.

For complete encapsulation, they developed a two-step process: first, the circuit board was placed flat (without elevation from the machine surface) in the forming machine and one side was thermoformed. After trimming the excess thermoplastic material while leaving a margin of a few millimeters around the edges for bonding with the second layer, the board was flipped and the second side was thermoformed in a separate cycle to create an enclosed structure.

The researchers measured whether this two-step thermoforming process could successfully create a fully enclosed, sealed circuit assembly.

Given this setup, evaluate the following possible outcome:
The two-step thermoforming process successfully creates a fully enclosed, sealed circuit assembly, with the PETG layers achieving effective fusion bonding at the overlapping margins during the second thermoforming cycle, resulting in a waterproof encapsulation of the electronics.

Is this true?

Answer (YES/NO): NO